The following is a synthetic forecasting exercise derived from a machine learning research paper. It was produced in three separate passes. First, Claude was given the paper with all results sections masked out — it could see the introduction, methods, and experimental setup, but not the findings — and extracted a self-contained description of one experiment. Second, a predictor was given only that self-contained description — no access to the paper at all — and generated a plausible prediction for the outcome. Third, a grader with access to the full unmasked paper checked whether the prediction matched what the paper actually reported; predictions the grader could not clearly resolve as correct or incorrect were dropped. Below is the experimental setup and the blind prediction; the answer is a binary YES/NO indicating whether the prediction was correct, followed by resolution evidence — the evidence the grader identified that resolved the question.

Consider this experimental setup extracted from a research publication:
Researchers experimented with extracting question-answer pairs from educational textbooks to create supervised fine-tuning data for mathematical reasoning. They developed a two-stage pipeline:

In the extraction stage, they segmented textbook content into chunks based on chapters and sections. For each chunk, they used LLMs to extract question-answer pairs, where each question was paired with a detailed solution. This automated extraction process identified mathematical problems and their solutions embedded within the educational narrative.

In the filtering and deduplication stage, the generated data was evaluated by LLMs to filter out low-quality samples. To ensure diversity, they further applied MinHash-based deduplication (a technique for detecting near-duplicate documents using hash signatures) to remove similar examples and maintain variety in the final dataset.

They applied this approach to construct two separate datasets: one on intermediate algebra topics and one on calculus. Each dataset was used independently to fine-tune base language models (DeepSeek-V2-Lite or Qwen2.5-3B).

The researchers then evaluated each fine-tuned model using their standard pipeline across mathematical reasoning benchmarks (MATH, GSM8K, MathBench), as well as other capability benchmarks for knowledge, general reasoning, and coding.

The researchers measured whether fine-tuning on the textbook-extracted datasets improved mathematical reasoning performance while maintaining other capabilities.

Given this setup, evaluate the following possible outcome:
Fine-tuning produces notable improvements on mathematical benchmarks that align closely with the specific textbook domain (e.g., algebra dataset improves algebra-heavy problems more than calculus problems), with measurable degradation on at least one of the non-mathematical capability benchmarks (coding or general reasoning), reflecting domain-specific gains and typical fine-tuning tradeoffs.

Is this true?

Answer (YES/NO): NO